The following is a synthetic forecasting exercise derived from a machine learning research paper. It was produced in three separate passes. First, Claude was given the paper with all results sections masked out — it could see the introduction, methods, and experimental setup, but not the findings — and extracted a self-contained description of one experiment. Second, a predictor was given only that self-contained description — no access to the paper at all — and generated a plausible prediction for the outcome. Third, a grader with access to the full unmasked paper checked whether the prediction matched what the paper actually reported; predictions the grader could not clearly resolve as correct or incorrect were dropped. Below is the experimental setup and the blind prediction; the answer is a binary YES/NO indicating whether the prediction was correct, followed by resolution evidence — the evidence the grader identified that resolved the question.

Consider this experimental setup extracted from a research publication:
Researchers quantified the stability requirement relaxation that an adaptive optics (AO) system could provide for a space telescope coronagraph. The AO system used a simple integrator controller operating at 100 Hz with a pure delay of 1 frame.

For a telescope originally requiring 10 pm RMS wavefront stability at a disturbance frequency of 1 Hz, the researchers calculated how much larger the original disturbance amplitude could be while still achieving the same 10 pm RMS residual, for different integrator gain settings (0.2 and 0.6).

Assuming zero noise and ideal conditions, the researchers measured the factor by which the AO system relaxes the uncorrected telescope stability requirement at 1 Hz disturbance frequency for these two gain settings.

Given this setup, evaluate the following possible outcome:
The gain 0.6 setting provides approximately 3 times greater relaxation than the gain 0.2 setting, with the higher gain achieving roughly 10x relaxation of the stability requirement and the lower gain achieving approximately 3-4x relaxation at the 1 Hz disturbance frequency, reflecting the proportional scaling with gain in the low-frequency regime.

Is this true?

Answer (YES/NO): YES